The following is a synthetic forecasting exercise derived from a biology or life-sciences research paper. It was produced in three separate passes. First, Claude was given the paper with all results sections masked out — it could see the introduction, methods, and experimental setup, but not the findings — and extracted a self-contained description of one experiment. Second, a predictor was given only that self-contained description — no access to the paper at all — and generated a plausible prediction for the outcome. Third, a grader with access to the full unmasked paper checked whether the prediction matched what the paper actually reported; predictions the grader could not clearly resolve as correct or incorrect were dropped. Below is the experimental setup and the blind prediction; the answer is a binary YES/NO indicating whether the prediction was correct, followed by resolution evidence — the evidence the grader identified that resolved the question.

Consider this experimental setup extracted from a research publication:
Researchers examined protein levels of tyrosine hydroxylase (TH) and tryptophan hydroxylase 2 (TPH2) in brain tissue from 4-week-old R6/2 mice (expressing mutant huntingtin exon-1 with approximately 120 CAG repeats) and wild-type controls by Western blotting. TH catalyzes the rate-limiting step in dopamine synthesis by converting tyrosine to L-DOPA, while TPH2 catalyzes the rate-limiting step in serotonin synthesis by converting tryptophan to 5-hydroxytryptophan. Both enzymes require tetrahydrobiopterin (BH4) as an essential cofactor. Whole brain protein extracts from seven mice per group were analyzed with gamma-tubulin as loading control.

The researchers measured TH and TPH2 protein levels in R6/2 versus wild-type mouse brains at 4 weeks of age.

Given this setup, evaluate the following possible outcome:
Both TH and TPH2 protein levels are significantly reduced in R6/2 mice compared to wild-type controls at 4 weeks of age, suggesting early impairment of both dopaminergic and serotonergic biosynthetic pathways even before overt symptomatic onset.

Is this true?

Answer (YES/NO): YES